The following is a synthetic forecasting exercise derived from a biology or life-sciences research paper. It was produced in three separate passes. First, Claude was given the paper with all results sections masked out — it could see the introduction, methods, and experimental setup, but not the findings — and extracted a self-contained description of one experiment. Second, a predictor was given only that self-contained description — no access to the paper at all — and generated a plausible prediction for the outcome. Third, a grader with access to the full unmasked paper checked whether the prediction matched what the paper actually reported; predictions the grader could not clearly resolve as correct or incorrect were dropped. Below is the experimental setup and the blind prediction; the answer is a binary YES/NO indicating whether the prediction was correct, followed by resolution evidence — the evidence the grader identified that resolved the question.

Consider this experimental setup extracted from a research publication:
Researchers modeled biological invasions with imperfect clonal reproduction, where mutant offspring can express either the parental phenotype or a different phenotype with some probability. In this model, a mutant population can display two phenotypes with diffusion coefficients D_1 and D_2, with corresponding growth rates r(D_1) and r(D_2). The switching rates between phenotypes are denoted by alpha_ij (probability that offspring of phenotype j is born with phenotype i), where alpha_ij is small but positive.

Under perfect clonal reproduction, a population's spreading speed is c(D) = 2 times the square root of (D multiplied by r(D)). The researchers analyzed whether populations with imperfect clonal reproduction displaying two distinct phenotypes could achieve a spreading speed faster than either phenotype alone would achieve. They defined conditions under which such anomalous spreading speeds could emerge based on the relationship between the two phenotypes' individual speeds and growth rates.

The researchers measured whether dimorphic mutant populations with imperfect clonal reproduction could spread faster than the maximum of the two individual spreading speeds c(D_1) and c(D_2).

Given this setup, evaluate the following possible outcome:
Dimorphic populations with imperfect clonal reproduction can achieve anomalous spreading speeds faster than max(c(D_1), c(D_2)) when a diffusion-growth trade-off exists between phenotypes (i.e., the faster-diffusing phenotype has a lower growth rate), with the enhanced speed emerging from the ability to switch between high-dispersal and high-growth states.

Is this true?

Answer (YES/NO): YES